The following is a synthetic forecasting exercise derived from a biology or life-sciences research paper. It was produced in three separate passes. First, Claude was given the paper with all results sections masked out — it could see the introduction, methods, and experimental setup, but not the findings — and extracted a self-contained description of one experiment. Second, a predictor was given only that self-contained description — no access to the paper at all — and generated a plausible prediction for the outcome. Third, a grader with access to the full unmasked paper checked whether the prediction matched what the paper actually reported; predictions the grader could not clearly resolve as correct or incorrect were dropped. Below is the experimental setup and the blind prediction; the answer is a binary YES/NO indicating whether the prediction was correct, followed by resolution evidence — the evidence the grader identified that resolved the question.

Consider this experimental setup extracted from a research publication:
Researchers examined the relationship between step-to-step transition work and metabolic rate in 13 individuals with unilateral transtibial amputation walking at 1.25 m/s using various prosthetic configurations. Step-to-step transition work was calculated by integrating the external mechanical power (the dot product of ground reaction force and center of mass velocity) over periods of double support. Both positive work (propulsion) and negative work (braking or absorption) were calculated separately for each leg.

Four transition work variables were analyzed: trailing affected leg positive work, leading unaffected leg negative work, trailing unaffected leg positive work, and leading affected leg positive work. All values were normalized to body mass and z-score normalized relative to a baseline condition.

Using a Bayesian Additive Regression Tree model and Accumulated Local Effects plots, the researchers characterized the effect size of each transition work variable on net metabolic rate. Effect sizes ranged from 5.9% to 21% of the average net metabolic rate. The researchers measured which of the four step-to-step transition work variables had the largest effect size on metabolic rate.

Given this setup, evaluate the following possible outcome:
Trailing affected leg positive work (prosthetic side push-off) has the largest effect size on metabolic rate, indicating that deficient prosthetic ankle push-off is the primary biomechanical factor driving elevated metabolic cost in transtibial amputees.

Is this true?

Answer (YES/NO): NO